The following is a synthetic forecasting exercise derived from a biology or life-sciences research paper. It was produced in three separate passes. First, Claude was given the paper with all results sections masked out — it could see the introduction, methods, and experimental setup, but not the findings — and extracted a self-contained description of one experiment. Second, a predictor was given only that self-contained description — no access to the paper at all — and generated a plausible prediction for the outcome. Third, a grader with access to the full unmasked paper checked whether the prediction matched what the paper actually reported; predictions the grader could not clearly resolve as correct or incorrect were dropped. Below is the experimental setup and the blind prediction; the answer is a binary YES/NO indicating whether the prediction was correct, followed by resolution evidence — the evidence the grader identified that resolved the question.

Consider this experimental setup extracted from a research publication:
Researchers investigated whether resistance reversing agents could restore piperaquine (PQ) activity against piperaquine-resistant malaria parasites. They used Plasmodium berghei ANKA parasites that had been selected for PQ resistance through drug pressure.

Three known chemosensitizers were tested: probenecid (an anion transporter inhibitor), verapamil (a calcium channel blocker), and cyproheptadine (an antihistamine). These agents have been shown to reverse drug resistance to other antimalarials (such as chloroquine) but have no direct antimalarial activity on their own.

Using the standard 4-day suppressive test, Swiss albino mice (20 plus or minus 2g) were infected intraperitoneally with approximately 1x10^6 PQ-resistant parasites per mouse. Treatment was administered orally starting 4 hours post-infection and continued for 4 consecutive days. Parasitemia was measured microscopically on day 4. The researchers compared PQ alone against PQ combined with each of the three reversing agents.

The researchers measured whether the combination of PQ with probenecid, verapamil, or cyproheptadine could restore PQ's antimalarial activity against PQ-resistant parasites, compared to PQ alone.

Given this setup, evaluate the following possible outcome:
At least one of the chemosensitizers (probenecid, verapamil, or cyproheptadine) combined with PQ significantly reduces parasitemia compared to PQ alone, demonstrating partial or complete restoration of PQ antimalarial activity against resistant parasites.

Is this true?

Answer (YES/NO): NO